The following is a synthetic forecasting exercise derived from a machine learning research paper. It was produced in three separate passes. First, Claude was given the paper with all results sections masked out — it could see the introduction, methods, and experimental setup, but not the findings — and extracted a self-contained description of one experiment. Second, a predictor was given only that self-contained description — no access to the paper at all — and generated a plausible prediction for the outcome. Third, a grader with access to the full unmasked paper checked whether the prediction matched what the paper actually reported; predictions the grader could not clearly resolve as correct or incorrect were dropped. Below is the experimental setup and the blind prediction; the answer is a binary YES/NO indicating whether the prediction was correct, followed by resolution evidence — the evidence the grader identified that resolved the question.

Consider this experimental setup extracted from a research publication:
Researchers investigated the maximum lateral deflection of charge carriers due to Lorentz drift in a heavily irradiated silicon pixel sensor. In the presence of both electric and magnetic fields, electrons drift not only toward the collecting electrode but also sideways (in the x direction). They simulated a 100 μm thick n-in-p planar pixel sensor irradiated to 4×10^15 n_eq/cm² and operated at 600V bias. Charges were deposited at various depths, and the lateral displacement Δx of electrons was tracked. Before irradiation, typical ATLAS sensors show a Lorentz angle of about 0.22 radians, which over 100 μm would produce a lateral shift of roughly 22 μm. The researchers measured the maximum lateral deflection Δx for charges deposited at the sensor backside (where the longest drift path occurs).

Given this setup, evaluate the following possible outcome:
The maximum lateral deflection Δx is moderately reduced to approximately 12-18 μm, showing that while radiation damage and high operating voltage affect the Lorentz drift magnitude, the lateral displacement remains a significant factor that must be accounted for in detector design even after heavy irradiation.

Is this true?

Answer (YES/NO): NO